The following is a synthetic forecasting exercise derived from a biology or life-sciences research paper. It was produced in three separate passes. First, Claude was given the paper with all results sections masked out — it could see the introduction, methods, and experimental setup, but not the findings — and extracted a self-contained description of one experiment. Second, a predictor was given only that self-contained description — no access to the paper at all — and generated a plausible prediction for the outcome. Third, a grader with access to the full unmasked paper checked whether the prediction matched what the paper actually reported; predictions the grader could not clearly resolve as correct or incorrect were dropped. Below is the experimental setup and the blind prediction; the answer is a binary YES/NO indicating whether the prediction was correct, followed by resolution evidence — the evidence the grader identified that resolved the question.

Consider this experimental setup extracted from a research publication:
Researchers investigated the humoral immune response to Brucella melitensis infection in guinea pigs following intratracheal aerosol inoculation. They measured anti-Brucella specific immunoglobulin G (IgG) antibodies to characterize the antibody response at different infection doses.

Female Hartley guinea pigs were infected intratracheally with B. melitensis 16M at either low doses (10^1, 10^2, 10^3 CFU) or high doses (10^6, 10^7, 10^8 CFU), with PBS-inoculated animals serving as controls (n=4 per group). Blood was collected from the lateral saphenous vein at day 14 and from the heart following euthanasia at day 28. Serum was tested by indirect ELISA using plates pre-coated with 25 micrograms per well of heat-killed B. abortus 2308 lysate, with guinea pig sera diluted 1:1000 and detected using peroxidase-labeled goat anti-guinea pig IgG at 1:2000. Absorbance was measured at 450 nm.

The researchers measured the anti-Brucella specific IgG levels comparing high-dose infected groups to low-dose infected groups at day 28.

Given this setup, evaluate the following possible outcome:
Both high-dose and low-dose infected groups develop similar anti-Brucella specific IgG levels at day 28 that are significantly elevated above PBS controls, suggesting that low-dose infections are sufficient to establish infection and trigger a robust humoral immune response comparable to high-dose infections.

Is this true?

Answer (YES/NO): NO